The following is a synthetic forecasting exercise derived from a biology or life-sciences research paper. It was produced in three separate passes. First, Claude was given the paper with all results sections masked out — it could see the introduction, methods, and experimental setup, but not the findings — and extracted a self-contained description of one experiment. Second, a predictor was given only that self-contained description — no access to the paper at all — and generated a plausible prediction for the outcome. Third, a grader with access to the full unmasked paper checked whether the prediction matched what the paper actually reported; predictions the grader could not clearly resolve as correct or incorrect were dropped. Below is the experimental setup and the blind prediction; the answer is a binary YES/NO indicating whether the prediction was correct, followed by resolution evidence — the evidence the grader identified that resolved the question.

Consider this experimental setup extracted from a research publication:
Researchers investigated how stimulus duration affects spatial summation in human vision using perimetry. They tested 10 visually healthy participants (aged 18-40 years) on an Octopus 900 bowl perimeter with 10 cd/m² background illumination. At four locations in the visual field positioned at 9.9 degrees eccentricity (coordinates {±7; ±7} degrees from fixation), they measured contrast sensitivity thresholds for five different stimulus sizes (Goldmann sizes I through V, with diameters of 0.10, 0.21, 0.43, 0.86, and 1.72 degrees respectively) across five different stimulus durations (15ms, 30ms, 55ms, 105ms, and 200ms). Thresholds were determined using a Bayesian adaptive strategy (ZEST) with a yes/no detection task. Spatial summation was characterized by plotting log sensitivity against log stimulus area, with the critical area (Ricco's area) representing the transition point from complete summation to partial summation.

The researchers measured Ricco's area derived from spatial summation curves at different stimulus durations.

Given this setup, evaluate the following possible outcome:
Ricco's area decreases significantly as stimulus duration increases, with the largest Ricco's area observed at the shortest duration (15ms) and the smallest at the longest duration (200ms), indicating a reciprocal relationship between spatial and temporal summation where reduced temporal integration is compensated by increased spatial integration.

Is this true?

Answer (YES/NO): YES